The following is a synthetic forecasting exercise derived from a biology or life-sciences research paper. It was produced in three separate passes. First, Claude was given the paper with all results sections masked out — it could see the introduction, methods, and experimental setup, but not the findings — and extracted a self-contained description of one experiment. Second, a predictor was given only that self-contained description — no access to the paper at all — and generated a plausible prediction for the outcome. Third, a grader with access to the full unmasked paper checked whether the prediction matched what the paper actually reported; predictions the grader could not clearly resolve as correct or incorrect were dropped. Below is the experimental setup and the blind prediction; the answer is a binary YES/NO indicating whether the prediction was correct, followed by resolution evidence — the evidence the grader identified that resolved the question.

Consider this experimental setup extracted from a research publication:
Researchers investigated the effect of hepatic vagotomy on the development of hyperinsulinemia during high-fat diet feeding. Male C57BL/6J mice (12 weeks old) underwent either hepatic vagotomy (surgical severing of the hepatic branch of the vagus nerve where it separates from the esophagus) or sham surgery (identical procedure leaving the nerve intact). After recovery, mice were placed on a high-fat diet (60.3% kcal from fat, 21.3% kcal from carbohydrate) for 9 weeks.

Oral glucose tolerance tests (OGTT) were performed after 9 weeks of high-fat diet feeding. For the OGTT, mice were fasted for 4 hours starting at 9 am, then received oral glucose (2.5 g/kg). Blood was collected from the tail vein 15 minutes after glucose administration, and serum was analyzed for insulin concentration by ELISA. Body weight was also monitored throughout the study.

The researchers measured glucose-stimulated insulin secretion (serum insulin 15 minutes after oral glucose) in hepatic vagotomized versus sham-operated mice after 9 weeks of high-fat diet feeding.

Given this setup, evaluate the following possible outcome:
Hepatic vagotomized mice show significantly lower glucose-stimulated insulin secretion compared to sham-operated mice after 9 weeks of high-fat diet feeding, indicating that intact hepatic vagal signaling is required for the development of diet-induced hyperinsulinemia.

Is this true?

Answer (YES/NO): YES